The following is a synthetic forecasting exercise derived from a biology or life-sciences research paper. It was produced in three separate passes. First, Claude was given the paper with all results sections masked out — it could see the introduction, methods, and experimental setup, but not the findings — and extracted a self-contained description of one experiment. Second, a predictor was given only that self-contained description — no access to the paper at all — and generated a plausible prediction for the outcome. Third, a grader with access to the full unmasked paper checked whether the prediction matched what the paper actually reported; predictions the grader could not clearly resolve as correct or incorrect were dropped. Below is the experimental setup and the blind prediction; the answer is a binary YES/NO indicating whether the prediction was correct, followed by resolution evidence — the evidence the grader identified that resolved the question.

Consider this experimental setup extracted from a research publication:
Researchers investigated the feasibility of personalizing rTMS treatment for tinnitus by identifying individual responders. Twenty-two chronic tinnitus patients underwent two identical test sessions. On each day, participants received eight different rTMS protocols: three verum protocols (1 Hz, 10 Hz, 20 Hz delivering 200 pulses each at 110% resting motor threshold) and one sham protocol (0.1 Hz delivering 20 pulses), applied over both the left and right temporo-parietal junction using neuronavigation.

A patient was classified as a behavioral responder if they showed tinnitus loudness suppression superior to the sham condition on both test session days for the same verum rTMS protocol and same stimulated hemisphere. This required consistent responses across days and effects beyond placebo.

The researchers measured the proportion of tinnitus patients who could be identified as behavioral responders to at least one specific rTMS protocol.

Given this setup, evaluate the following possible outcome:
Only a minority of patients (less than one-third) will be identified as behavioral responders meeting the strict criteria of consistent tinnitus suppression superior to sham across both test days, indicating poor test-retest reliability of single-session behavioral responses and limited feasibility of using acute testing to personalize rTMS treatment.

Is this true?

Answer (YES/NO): NO